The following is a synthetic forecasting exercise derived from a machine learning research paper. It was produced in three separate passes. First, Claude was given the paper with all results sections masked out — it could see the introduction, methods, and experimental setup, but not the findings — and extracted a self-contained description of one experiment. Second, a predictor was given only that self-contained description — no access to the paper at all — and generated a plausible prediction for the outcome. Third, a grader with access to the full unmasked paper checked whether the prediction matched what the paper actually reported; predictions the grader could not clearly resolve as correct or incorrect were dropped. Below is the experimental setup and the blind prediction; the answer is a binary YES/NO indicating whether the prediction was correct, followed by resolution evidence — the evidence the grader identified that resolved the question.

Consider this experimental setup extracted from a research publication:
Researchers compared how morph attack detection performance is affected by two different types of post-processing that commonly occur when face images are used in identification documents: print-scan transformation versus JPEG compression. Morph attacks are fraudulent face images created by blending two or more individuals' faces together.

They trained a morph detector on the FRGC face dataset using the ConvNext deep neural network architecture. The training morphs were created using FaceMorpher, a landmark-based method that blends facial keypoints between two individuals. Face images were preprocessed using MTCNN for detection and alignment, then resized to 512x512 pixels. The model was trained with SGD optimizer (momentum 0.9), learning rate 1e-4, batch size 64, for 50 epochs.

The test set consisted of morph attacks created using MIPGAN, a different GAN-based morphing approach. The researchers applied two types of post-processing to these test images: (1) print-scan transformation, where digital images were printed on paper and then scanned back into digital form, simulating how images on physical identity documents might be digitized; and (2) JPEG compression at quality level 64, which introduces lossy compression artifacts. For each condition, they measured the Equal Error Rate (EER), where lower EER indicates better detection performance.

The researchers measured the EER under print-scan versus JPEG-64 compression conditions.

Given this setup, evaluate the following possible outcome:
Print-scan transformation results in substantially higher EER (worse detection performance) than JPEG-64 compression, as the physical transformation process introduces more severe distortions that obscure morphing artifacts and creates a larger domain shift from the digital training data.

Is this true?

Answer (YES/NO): YES